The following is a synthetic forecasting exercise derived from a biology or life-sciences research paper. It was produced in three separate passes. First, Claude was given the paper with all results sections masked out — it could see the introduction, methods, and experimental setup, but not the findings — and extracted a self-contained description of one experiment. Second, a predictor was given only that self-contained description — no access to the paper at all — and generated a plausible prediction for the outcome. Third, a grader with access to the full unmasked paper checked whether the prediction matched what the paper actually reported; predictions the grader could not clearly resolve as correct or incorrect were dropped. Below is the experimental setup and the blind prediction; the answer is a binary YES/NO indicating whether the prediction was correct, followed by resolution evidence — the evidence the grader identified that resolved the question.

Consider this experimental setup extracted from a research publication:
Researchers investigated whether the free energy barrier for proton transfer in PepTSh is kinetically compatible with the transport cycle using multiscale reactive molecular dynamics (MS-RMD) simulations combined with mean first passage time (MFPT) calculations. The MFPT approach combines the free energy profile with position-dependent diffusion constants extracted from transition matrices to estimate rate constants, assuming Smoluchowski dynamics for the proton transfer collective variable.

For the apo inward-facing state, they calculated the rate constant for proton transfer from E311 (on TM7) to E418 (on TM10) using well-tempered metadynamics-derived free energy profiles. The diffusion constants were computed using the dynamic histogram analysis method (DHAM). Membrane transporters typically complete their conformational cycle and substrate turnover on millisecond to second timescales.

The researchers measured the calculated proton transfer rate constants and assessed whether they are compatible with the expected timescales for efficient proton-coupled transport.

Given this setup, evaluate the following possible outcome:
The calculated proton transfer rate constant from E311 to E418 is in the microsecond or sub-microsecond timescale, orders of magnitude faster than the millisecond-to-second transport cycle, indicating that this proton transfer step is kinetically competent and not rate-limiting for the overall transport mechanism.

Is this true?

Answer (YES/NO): YES